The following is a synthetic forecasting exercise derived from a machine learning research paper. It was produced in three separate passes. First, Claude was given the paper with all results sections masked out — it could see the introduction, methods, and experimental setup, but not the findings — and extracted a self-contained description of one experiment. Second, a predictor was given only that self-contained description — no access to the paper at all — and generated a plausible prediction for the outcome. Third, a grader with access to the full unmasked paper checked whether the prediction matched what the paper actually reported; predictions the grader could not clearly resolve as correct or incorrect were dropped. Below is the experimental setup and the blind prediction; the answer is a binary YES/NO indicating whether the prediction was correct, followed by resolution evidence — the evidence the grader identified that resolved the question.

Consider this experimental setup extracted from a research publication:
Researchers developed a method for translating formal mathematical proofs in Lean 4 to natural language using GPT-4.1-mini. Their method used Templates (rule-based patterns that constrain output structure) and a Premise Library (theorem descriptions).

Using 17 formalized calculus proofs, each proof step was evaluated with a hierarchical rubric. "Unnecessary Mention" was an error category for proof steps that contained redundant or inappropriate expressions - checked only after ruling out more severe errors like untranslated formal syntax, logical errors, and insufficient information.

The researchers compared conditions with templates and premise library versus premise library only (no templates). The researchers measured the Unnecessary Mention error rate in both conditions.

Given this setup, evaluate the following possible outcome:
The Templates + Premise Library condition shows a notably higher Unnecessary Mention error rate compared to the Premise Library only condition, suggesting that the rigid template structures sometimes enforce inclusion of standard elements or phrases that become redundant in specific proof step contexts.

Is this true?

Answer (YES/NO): NO